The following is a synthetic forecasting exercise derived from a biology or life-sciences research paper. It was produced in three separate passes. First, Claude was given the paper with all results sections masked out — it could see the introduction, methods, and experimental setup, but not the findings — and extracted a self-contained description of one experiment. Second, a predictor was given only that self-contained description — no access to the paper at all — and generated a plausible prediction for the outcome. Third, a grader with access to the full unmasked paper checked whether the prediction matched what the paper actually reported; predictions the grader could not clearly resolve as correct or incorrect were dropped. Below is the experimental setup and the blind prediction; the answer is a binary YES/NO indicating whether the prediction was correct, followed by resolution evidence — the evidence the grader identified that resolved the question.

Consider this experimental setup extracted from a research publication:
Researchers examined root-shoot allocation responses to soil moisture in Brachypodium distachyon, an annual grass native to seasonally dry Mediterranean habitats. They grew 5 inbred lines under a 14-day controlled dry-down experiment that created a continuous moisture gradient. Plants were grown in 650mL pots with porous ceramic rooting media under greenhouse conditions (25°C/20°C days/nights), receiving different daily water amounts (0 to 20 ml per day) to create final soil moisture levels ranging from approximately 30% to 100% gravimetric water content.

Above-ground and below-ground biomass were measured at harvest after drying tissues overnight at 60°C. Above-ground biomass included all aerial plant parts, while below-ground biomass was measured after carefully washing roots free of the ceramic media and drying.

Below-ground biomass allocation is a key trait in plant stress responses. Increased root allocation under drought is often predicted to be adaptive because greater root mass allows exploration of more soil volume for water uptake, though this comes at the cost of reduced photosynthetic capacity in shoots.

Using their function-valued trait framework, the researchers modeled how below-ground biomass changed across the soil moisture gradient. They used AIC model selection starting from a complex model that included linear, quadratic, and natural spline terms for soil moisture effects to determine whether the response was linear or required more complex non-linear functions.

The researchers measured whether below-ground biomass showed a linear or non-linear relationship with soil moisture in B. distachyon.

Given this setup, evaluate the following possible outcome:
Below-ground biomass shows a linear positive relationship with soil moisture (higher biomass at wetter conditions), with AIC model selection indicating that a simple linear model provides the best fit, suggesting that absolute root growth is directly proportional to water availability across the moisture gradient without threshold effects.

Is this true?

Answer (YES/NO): NO